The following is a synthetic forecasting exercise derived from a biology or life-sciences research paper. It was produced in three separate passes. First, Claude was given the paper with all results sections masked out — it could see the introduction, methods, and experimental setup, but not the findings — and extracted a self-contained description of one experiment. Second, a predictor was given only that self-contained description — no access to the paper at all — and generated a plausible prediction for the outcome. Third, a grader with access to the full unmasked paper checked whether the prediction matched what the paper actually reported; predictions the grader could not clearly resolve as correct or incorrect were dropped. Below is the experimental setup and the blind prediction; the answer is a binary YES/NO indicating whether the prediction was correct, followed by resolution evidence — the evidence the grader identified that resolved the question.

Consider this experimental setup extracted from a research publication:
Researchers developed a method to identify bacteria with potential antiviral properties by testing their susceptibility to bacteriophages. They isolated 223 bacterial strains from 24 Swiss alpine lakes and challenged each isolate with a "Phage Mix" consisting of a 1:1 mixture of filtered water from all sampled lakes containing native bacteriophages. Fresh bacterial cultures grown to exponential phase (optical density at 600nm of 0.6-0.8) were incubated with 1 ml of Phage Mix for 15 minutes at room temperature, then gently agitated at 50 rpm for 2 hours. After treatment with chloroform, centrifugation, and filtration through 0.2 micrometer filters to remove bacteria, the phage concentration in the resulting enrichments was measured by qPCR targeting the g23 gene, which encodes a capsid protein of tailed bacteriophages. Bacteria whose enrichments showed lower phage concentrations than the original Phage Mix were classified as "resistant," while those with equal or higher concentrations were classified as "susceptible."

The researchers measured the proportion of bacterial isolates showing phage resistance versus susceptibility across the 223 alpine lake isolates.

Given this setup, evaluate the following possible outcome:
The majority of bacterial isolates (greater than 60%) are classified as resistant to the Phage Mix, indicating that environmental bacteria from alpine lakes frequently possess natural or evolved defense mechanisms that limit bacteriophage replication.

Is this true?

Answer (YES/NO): NO